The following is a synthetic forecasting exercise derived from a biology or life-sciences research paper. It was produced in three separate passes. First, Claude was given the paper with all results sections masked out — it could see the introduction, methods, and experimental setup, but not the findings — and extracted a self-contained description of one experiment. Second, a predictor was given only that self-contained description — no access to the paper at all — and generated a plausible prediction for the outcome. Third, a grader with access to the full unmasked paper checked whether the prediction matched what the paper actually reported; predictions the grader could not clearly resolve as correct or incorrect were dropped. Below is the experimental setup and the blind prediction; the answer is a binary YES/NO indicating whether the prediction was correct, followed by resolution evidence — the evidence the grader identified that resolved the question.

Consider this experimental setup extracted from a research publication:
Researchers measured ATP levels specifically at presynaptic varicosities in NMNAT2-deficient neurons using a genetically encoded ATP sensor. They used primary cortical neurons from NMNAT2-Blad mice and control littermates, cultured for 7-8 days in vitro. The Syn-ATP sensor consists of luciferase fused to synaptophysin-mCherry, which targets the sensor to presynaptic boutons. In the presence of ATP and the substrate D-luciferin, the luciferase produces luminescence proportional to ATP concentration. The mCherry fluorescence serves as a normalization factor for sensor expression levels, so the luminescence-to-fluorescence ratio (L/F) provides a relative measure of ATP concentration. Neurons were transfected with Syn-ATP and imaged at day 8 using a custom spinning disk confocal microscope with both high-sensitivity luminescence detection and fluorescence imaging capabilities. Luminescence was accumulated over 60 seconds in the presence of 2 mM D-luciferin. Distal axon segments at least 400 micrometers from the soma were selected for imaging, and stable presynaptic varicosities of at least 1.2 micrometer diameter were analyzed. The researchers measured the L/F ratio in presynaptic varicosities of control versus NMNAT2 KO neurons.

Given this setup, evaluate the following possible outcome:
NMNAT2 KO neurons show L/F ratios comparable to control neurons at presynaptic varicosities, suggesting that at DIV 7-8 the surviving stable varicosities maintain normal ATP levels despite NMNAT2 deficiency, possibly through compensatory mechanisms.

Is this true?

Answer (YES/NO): NO